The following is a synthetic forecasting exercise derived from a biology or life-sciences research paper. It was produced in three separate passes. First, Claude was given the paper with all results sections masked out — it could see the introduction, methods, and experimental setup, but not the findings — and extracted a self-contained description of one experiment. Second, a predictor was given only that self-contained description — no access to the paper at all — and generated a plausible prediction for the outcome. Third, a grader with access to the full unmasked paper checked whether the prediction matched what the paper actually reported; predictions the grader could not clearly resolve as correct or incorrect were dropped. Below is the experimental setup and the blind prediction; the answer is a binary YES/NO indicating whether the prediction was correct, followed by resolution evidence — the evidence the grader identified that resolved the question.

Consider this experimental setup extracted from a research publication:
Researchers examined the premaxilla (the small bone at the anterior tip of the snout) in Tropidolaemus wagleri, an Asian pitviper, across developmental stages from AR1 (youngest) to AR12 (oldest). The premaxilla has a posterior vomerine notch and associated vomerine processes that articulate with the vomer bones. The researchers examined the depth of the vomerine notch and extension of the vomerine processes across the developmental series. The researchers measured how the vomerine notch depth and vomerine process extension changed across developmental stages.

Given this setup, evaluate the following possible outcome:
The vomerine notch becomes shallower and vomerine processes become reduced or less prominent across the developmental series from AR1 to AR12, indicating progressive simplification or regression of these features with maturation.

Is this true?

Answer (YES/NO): NO